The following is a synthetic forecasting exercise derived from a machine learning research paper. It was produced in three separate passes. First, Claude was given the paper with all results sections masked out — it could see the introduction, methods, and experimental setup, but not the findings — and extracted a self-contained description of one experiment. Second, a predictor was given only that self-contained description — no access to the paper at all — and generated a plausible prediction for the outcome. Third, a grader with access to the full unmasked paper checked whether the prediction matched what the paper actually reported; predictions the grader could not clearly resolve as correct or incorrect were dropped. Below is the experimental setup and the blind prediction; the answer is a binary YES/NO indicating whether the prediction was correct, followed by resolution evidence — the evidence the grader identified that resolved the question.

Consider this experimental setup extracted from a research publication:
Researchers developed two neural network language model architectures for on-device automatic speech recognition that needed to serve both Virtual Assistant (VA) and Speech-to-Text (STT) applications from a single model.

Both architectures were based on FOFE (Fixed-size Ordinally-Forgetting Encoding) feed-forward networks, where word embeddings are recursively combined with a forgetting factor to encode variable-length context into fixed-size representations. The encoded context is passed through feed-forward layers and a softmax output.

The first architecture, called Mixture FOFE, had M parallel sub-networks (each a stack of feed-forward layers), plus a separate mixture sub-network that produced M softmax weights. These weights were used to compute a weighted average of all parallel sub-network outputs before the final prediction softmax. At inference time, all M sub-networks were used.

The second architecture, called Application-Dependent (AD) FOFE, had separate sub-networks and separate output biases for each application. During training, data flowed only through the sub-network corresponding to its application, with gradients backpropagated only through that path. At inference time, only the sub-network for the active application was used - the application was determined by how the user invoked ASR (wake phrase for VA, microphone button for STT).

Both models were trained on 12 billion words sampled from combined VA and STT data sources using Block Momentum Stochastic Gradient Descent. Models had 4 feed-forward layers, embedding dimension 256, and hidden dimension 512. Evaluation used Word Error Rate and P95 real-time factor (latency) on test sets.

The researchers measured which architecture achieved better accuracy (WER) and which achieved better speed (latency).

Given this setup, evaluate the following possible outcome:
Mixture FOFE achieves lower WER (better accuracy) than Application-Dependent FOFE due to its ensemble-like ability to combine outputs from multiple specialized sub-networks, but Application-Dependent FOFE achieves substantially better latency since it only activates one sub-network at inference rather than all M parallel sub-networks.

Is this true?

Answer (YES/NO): YES